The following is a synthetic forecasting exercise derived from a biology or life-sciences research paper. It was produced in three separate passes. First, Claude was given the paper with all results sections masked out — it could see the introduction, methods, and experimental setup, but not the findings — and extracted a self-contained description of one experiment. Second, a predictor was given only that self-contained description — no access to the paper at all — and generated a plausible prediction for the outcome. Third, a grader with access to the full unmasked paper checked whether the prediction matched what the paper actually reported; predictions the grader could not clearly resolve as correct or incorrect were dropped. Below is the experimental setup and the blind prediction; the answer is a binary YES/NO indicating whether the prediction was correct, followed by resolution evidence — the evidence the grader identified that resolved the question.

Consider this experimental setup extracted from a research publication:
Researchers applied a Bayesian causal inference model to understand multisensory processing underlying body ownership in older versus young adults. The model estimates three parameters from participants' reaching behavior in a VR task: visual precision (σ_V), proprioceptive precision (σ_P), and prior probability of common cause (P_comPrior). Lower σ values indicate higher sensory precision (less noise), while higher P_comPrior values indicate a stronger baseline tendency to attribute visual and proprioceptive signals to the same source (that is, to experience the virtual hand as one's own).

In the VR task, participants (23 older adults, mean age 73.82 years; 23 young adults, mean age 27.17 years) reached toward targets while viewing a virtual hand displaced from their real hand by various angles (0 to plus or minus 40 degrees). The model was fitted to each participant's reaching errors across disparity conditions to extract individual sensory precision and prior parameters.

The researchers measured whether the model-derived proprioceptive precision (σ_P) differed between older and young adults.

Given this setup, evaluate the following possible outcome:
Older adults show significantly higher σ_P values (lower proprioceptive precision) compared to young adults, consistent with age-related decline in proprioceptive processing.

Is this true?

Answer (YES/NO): YES